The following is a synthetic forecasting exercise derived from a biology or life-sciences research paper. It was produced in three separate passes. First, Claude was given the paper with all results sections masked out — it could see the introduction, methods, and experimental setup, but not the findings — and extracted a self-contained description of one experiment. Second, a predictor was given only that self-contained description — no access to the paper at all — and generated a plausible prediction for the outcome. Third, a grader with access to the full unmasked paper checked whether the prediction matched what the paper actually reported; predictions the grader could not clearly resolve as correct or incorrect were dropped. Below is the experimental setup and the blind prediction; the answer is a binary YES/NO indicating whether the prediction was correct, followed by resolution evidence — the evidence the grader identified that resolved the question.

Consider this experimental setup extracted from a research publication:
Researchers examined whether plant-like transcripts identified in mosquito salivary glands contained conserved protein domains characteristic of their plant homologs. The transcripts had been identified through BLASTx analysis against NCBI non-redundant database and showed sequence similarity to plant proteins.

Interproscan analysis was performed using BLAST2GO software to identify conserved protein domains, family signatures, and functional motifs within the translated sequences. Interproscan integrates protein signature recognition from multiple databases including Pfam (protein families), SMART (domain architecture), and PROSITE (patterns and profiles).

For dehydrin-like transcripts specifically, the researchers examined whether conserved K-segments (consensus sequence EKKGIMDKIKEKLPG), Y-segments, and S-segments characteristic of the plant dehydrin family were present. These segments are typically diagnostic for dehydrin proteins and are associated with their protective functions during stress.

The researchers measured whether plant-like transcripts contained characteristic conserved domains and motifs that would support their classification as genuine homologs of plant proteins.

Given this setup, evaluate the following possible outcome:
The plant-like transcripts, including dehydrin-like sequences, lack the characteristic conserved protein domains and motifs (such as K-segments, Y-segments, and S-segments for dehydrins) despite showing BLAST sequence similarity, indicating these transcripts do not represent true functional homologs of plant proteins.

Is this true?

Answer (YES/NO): NO